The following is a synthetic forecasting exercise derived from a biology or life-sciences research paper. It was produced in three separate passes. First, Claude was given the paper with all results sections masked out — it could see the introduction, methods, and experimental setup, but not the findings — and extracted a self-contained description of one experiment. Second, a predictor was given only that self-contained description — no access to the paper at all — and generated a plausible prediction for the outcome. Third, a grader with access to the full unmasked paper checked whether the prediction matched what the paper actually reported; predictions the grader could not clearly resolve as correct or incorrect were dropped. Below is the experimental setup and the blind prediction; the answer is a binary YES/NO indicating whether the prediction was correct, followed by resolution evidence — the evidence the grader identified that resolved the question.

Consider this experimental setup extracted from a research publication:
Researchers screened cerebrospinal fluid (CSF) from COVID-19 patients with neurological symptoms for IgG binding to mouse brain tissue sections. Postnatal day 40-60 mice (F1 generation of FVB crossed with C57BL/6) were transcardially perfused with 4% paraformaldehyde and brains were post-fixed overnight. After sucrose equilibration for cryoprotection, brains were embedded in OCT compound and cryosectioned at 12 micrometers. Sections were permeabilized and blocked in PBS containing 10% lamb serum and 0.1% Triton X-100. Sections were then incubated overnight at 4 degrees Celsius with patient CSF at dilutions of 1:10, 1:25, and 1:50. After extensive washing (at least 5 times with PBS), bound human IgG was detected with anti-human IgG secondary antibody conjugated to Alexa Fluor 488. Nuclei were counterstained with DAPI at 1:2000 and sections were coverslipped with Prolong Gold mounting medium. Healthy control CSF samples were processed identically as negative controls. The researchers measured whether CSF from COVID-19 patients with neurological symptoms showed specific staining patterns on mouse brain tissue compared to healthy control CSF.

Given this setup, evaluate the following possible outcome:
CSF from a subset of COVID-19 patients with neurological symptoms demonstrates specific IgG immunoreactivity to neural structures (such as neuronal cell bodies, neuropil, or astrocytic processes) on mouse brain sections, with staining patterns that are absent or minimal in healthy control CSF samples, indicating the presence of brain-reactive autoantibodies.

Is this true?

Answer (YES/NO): YES